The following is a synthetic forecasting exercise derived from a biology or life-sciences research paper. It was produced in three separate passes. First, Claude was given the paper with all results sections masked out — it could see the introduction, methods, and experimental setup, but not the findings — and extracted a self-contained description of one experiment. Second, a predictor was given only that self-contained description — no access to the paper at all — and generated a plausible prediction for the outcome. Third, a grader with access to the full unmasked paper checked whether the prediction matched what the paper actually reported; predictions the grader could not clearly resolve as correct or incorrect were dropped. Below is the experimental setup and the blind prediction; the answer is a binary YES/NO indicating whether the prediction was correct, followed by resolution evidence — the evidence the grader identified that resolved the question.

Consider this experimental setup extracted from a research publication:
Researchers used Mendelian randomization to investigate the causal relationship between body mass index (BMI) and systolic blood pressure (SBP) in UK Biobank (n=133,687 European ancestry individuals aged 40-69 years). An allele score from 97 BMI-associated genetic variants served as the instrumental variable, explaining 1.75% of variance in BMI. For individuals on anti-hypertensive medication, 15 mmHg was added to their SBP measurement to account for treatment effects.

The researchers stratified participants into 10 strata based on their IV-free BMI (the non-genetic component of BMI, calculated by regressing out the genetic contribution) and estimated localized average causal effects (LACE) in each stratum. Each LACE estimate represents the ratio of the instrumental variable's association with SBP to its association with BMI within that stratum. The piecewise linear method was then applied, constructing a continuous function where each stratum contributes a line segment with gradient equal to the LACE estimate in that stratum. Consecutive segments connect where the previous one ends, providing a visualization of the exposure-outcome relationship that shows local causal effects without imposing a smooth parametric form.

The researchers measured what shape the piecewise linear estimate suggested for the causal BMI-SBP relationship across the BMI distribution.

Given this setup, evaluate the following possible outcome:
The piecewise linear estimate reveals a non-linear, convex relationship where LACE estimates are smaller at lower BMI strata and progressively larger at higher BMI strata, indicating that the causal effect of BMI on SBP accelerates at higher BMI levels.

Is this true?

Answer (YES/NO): NO